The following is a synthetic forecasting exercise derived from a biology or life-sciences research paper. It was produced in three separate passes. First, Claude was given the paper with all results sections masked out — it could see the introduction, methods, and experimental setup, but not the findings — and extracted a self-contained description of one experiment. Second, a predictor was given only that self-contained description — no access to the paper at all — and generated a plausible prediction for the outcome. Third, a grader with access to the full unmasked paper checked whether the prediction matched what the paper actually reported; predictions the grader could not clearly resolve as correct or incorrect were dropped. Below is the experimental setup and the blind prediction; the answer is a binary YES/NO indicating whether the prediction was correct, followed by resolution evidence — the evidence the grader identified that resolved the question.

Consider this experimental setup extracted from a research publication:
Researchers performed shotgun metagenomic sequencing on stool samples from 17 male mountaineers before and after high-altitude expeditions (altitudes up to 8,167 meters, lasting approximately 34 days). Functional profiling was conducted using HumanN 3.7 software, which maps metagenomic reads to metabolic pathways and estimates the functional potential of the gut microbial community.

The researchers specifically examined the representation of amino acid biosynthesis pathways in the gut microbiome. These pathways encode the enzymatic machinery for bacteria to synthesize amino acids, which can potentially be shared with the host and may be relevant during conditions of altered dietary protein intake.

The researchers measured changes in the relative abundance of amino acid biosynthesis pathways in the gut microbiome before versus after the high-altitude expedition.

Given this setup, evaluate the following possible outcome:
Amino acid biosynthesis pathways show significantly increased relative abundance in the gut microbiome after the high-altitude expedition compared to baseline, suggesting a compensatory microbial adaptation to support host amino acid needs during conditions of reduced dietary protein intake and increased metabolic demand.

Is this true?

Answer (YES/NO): NO